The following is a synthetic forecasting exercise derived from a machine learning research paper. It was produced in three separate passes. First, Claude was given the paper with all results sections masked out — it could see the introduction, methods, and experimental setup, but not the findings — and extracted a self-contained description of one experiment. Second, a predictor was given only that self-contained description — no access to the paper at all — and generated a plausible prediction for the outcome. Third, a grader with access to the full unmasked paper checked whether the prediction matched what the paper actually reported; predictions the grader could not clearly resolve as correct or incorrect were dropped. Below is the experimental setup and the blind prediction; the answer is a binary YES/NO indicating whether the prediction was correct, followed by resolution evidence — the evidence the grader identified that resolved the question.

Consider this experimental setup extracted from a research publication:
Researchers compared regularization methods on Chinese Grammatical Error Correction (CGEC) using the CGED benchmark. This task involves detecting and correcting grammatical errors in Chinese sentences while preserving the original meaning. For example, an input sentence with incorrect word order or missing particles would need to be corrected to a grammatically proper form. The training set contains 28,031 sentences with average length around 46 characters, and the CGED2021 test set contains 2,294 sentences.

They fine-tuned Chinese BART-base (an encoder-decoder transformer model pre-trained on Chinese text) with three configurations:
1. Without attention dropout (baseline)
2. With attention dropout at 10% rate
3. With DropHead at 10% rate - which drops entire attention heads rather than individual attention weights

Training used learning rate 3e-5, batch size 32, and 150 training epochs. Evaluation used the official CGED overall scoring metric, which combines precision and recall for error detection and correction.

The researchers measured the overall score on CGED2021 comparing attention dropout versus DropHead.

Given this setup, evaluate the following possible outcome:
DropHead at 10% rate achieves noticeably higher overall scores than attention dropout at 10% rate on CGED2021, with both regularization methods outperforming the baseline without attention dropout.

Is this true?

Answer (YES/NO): NO